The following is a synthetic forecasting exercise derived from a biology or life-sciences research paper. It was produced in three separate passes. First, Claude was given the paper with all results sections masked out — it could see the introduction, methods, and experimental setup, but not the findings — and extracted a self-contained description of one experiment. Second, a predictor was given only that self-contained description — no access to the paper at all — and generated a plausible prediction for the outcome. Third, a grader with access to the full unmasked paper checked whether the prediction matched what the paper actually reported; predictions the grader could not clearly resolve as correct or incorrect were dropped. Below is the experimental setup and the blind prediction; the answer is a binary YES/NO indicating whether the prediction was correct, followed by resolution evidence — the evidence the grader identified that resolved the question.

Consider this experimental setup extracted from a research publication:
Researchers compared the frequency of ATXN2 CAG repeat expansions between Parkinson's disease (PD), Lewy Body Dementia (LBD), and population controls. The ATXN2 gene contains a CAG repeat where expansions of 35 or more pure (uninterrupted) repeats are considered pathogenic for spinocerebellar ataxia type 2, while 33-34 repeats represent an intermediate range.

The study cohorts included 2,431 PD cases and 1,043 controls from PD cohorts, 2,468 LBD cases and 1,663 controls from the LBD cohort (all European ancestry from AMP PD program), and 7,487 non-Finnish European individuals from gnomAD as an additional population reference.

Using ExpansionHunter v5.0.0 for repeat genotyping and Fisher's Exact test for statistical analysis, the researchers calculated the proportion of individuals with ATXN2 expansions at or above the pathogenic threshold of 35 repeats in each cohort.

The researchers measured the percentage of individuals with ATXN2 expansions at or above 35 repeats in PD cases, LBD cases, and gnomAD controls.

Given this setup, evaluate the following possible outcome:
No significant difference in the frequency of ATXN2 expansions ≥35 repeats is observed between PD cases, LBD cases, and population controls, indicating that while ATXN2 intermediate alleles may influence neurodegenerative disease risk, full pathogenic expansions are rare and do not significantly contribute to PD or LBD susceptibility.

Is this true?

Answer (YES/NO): NO